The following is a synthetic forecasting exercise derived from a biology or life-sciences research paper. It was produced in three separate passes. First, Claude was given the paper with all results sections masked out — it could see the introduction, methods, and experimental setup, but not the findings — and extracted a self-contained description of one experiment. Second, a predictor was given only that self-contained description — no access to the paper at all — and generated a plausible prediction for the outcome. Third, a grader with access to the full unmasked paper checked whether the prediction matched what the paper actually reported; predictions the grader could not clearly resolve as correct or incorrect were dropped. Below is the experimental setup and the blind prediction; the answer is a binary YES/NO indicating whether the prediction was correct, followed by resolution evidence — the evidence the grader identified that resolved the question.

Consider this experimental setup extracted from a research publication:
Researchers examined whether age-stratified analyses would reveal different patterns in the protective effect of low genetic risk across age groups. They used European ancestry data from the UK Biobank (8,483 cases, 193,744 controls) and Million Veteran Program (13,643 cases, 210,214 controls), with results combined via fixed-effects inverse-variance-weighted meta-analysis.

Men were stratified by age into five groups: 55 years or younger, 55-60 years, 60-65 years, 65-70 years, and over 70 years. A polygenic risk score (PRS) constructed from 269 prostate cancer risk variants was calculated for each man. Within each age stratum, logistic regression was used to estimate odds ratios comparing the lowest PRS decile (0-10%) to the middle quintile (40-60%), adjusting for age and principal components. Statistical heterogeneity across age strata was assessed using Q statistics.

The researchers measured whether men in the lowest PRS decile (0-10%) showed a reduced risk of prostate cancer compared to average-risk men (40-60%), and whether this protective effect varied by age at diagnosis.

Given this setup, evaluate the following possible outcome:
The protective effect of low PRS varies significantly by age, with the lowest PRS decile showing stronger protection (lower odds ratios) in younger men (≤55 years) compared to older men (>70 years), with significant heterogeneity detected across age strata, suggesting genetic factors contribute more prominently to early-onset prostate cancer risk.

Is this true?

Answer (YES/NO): YES